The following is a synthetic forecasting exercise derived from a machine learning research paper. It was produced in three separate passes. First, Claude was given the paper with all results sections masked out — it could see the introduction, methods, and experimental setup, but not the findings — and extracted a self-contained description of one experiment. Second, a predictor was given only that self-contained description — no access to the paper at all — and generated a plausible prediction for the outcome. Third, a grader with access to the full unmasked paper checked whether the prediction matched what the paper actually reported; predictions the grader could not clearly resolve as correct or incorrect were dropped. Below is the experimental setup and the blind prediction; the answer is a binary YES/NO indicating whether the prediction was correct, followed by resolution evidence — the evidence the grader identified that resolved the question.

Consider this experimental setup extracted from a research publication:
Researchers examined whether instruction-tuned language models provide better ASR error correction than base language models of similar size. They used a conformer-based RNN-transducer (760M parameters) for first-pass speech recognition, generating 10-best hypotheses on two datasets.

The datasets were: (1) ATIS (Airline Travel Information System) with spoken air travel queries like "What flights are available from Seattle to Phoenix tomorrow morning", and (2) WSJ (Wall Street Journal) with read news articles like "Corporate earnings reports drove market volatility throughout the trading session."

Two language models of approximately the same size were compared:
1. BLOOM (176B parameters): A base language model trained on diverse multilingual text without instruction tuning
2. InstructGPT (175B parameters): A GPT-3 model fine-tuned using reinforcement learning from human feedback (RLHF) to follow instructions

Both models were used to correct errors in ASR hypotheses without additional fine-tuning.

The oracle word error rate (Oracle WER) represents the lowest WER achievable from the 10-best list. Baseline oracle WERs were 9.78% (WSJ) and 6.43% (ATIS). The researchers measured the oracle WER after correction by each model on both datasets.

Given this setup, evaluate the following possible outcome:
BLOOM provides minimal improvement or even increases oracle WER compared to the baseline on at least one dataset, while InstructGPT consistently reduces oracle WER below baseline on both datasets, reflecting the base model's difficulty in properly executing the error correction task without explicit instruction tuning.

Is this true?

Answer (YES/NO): NO